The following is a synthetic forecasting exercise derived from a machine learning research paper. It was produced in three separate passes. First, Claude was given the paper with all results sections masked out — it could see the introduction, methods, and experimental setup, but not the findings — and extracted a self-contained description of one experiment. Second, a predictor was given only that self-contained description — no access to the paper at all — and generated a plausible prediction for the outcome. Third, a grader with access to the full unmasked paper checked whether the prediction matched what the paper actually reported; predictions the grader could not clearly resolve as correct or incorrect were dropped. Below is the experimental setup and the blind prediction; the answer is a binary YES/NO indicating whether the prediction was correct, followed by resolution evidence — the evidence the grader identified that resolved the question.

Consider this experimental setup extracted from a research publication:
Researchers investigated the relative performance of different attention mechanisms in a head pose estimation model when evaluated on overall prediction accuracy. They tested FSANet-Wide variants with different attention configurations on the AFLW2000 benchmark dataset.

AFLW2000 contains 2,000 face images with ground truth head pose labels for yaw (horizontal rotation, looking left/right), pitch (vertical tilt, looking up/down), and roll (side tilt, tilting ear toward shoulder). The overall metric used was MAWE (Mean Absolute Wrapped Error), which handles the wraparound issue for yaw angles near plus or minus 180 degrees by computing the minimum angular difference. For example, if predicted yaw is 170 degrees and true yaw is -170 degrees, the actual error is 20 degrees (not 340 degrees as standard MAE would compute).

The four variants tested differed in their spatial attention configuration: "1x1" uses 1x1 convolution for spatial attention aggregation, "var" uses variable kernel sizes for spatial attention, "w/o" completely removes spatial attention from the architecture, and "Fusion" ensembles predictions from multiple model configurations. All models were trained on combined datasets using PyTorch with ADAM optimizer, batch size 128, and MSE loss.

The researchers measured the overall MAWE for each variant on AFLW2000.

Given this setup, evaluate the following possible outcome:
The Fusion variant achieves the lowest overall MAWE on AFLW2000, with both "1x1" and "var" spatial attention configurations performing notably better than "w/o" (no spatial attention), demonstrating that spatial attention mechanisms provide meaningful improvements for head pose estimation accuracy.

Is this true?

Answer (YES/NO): NO